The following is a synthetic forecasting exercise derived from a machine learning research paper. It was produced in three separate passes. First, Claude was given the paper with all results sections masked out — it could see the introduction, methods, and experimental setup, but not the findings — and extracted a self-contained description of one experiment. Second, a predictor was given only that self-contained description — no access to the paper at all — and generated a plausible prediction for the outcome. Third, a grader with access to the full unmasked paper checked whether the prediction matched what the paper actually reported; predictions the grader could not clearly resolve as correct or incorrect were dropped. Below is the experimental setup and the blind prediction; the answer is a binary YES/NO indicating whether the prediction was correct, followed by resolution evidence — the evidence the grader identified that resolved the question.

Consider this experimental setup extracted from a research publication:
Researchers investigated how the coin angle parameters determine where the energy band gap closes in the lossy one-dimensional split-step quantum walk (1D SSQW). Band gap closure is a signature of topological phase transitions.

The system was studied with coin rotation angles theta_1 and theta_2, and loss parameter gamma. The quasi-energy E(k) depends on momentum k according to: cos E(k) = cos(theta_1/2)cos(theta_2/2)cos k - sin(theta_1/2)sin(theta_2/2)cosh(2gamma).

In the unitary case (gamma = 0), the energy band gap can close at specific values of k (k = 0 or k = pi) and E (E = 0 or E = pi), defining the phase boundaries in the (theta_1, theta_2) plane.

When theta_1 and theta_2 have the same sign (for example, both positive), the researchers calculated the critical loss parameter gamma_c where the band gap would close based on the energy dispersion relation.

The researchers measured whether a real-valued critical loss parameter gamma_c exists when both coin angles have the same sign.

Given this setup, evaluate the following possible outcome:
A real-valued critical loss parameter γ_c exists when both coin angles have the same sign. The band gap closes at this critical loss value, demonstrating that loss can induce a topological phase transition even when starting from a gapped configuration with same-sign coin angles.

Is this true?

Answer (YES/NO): NO